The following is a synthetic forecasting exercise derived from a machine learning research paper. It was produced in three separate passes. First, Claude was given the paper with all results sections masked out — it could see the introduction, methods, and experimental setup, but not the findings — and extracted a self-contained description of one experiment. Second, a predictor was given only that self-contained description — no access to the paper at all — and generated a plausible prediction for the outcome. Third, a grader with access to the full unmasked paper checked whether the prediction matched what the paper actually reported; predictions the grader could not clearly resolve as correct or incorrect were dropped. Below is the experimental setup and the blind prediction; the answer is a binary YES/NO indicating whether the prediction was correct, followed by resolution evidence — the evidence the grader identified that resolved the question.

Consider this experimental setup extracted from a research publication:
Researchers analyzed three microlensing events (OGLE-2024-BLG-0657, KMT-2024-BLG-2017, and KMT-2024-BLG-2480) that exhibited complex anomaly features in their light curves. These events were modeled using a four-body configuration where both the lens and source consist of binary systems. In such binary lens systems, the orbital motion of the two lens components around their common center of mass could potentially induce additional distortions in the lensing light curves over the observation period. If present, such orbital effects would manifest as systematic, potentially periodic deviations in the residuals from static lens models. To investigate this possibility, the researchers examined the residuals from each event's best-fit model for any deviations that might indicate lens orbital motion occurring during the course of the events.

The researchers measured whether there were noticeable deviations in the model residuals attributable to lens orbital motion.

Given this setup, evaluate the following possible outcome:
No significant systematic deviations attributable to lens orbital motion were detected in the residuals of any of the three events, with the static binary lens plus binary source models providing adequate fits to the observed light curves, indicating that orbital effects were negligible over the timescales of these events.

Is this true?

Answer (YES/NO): YES